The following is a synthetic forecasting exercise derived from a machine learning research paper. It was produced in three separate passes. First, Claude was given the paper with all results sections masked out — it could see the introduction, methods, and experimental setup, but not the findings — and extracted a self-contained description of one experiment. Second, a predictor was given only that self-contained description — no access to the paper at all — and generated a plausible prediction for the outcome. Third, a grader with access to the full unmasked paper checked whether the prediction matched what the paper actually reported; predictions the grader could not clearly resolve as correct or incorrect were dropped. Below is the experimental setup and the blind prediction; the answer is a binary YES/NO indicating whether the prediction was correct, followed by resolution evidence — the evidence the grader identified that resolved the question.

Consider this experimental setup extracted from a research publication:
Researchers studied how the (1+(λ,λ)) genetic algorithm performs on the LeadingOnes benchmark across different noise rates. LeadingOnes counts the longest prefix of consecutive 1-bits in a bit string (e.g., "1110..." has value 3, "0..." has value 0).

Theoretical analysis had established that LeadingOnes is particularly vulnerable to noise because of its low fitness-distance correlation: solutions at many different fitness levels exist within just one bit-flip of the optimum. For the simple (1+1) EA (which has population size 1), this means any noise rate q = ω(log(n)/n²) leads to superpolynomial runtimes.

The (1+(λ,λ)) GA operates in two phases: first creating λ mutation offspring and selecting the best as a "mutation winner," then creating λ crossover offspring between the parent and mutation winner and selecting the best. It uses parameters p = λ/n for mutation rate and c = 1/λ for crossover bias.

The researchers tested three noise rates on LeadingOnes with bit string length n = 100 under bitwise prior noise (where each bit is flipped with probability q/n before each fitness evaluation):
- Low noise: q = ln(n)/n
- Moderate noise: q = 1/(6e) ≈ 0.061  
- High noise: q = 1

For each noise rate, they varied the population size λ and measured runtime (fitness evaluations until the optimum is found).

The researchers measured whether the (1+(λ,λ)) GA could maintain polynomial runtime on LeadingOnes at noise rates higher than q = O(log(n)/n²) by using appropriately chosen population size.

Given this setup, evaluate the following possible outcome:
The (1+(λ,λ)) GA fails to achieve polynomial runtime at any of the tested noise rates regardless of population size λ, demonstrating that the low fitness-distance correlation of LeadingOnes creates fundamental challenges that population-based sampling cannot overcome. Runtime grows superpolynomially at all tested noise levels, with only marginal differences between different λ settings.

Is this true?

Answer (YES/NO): NO